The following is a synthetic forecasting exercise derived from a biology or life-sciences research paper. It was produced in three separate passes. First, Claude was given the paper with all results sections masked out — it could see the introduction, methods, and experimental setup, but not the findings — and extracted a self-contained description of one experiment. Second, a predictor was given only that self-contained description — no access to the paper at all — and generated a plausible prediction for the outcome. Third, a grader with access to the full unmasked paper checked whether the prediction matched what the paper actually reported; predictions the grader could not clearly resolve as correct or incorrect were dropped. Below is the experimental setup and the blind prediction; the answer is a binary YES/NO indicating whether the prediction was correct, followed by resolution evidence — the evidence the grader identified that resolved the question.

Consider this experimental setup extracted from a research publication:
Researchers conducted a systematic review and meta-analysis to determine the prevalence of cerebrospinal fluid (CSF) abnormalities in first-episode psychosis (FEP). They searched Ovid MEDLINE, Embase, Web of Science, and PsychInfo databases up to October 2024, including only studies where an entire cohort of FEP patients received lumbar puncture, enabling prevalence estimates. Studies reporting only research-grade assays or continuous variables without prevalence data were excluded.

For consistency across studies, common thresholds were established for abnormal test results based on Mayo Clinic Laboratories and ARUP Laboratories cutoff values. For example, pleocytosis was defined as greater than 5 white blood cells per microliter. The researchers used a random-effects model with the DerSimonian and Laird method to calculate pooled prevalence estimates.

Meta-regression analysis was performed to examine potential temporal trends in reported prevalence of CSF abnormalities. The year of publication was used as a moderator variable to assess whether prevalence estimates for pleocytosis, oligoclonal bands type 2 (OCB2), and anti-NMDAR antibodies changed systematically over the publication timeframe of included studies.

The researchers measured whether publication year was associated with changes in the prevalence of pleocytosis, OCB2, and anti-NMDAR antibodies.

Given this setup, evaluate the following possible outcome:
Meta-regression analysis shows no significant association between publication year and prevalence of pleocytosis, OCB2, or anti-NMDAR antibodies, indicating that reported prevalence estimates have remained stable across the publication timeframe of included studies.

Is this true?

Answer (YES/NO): NO